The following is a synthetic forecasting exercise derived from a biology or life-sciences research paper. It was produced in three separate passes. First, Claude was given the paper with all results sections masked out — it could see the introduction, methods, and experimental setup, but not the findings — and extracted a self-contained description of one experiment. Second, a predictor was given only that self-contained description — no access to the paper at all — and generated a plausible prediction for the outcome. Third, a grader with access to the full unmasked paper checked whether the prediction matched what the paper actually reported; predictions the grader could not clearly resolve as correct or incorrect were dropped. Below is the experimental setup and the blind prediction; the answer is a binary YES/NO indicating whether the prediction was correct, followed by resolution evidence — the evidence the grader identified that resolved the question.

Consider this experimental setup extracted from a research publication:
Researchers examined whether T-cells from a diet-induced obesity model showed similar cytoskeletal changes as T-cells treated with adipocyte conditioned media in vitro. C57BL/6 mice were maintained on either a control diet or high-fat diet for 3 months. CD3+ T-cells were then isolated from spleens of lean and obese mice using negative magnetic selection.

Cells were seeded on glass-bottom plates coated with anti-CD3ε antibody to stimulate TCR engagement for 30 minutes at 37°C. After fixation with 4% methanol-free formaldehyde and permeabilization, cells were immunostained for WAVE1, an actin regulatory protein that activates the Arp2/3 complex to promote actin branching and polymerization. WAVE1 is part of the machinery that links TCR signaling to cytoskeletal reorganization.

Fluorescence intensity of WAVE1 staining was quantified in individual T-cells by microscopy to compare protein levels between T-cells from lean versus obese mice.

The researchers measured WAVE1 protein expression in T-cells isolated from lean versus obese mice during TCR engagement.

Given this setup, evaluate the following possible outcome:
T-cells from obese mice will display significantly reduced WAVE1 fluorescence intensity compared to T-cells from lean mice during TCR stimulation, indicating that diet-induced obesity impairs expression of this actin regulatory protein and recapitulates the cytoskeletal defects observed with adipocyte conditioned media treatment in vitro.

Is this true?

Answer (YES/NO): YES